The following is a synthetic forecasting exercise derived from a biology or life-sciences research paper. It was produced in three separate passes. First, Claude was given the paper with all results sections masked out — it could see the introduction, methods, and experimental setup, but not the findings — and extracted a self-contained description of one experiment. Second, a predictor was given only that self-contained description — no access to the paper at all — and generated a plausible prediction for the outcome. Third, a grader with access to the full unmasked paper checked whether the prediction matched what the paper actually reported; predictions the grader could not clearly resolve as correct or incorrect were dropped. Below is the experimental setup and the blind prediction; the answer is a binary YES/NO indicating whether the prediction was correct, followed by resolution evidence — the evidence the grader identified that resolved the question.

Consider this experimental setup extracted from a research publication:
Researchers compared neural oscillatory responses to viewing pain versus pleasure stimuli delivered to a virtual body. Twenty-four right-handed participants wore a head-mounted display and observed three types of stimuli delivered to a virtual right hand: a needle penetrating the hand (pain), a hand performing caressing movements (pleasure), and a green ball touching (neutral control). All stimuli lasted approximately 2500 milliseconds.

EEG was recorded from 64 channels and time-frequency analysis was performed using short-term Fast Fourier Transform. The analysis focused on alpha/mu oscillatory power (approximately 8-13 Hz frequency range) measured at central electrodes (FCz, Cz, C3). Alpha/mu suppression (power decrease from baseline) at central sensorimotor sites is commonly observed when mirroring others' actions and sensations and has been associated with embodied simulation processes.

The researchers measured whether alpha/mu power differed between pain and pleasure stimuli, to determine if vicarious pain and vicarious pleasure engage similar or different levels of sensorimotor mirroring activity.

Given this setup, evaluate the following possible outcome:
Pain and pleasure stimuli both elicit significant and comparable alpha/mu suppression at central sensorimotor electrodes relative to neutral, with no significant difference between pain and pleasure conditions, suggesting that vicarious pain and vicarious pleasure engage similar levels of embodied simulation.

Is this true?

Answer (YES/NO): NO